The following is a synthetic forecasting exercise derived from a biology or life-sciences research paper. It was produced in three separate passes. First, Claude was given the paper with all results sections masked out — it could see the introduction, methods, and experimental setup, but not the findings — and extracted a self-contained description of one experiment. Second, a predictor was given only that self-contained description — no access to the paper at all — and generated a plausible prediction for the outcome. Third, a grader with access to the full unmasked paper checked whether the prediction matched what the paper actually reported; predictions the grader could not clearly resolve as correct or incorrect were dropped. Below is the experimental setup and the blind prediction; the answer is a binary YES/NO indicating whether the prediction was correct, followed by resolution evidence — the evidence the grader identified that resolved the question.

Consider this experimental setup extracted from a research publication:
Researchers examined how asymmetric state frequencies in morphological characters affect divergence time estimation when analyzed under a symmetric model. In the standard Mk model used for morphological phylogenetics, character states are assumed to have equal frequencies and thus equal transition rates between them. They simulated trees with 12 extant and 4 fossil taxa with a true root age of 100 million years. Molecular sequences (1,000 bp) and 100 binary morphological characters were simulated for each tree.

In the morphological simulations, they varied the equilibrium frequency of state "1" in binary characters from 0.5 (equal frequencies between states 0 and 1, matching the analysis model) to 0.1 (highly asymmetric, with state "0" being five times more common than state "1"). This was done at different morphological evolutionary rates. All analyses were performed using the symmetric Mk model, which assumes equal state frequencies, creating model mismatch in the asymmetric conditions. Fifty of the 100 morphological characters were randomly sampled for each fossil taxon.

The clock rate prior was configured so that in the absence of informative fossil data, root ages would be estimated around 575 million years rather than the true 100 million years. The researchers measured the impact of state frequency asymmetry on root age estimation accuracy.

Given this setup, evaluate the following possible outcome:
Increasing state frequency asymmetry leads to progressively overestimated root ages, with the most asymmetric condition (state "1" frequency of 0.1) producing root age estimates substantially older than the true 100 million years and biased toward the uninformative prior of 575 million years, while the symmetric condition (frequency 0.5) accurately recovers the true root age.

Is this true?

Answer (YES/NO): YES